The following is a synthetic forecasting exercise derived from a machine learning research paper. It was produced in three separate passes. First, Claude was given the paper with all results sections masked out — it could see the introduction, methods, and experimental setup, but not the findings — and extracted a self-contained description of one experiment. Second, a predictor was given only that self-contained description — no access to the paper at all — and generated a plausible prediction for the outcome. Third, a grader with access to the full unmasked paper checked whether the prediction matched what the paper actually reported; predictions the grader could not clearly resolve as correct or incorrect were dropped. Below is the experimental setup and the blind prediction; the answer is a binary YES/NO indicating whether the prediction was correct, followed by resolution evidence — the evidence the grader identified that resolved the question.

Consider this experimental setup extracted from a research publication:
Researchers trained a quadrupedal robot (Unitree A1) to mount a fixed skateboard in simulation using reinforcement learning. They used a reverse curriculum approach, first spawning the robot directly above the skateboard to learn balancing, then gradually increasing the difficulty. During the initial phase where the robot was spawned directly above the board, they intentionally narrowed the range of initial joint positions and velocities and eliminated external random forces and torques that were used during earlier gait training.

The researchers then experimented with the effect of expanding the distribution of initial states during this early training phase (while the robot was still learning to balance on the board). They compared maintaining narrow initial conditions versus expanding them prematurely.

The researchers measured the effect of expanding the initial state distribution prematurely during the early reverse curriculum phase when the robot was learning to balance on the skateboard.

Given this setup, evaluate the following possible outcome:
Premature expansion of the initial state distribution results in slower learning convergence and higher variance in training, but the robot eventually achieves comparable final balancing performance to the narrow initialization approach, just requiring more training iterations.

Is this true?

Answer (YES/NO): NO